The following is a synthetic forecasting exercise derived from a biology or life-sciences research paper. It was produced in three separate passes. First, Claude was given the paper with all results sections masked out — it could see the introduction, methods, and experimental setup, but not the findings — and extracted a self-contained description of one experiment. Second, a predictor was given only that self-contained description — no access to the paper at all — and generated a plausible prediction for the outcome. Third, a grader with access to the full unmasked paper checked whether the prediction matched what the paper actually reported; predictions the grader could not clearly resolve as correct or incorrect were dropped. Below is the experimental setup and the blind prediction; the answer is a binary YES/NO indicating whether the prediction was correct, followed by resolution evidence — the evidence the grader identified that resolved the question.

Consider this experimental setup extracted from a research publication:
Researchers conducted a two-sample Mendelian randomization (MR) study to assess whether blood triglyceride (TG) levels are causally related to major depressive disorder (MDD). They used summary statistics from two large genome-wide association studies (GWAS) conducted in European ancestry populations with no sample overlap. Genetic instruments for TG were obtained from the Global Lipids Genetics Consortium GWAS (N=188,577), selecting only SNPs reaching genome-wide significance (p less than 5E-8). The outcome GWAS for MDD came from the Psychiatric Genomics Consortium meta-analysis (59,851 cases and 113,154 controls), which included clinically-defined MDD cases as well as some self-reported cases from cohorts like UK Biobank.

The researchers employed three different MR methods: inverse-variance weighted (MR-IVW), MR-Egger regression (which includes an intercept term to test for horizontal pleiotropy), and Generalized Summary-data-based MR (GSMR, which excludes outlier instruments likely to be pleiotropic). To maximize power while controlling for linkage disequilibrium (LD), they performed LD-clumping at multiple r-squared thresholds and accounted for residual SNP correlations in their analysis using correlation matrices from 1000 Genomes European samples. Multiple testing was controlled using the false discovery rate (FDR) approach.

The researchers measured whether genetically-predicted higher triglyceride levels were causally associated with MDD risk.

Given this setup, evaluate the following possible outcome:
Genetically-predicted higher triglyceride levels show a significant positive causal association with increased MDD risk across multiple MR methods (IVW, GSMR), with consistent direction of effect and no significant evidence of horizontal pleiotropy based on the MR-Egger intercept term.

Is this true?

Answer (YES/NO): NO